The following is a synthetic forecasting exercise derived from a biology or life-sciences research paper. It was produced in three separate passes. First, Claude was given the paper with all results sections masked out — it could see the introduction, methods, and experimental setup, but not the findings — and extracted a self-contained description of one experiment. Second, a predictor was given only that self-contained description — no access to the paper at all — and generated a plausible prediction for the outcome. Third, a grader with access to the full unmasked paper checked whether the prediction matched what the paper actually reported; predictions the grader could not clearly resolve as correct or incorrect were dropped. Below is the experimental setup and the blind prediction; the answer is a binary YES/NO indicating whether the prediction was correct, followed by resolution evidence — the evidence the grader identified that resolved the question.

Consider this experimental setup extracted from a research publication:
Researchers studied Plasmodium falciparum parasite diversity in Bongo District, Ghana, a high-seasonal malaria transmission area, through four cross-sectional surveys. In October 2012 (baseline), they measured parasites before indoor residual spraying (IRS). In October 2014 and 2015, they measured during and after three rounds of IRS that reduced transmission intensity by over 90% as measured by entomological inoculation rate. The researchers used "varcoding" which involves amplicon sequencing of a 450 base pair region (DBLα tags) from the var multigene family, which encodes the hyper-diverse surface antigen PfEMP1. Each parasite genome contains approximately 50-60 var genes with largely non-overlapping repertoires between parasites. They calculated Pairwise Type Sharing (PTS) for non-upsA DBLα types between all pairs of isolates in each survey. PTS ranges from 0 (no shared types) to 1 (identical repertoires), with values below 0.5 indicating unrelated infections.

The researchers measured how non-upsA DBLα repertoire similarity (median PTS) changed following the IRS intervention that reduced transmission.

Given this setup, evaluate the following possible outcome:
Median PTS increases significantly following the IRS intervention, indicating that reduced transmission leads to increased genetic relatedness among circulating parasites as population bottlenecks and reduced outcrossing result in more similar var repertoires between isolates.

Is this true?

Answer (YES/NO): NO